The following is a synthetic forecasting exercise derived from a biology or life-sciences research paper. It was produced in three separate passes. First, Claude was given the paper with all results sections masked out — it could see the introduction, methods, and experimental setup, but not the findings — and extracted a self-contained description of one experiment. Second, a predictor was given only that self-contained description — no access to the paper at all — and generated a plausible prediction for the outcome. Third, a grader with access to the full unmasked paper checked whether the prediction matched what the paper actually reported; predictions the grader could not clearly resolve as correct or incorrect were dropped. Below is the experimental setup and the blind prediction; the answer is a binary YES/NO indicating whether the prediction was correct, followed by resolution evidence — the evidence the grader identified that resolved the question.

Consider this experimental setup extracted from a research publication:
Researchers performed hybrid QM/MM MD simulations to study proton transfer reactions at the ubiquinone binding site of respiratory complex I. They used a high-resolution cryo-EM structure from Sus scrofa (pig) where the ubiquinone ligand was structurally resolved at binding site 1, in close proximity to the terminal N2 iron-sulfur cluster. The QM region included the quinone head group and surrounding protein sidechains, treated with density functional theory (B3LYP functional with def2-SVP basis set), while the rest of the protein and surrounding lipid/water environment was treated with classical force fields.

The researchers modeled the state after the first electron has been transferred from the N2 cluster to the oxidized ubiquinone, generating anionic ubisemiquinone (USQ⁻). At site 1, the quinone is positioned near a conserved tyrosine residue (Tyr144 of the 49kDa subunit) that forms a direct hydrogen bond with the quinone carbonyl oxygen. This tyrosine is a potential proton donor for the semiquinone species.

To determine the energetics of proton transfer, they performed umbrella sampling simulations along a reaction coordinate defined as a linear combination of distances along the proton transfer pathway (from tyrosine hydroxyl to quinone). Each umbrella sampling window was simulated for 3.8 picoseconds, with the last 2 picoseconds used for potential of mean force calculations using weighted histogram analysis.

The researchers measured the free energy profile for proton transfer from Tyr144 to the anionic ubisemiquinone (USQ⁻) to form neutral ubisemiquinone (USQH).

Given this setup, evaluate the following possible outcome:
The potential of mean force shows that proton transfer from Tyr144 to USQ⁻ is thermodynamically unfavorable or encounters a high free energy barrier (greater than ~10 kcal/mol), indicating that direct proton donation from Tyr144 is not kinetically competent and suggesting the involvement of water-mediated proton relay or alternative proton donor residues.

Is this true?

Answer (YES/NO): YES